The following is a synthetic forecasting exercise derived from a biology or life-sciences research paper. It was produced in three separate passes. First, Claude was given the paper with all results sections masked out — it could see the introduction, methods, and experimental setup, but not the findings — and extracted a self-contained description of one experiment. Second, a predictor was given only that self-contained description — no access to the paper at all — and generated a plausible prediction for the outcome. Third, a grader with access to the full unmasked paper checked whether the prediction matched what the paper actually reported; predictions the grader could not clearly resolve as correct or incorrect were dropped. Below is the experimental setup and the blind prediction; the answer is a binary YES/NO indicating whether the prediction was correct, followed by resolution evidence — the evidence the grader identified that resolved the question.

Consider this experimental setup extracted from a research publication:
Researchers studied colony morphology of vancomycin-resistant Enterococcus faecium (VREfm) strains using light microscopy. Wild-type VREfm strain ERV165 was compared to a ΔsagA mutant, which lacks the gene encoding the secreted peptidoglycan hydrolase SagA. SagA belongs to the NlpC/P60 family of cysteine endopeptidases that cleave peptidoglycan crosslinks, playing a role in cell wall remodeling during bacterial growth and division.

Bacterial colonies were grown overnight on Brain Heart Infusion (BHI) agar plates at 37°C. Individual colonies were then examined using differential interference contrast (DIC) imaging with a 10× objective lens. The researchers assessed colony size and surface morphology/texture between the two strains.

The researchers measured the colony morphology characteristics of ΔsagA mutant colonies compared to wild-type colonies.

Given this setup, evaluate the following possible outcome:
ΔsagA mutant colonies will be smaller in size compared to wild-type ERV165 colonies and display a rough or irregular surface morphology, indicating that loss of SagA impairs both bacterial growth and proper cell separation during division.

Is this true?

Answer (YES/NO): YES